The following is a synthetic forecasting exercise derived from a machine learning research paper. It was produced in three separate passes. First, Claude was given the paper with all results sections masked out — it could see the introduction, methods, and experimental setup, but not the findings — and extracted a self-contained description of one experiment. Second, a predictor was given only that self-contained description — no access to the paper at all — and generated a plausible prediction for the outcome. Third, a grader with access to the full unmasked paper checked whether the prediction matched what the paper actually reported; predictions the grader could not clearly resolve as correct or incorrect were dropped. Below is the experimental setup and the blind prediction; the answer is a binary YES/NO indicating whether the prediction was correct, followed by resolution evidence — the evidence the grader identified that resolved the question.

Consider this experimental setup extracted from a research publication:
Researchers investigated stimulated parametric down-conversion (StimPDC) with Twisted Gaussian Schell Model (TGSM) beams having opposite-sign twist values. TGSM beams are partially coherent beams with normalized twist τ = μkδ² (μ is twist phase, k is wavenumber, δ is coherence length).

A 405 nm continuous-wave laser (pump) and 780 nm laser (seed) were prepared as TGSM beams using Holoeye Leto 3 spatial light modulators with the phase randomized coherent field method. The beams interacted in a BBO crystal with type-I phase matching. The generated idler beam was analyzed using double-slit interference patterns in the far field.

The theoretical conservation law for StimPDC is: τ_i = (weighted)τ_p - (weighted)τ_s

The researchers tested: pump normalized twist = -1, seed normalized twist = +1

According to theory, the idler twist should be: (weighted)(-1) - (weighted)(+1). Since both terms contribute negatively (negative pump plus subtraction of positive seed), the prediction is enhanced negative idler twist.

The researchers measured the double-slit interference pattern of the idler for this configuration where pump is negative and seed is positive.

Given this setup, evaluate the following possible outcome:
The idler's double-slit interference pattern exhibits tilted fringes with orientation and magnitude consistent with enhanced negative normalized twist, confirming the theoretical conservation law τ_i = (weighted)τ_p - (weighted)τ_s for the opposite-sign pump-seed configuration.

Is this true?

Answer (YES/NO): NO